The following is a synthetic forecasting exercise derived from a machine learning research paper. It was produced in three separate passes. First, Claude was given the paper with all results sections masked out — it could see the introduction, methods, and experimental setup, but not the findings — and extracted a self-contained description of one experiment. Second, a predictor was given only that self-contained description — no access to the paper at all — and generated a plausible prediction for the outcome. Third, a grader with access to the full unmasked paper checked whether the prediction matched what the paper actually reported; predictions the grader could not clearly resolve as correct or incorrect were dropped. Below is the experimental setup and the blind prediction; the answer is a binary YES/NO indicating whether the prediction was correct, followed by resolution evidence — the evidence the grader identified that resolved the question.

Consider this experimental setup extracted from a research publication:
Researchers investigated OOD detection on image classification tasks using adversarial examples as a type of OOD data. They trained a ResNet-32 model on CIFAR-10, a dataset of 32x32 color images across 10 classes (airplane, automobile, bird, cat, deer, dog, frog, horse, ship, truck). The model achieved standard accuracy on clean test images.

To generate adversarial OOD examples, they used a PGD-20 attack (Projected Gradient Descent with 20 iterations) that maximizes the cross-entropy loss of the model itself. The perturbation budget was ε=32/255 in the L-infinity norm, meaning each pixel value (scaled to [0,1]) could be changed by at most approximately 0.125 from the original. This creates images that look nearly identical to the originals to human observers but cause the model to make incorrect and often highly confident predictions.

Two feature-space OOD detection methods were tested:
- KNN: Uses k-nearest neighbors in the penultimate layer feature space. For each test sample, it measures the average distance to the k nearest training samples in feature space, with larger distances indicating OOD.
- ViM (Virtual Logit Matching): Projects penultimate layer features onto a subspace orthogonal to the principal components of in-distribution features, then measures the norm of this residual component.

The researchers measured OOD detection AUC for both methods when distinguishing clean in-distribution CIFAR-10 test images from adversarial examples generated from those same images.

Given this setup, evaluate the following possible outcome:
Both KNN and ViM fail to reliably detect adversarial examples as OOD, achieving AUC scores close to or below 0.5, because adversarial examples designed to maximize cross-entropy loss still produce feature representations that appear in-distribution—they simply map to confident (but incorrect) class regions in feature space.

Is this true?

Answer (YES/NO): YES